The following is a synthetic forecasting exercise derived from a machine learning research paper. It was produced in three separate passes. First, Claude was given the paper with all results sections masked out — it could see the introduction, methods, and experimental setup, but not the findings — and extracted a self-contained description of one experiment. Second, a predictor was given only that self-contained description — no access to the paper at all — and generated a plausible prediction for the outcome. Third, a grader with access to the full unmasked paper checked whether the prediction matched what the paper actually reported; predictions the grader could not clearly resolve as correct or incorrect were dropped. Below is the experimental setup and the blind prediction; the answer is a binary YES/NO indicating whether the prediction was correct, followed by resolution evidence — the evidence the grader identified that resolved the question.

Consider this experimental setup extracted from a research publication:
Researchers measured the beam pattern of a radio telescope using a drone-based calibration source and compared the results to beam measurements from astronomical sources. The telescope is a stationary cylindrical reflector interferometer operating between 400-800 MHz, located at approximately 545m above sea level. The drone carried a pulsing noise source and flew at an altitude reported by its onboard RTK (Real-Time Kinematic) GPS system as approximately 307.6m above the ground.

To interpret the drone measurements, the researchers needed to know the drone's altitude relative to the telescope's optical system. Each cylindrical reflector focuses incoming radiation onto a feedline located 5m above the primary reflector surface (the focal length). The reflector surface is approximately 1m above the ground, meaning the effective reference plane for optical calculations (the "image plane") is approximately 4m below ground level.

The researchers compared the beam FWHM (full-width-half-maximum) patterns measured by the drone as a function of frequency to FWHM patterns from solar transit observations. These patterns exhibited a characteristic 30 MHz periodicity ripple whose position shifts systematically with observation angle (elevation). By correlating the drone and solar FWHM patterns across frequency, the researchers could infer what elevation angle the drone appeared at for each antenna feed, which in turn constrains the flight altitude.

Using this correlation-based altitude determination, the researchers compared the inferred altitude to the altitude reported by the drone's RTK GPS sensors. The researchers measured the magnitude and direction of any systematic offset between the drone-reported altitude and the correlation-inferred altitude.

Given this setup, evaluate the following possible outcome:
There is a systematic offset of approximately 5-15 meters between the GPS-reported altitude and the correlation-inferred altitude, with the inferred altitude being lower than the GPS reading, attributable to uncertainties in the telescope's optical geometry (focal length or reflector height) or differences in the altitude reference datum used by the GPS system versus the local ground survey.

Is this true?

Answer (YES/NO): NO